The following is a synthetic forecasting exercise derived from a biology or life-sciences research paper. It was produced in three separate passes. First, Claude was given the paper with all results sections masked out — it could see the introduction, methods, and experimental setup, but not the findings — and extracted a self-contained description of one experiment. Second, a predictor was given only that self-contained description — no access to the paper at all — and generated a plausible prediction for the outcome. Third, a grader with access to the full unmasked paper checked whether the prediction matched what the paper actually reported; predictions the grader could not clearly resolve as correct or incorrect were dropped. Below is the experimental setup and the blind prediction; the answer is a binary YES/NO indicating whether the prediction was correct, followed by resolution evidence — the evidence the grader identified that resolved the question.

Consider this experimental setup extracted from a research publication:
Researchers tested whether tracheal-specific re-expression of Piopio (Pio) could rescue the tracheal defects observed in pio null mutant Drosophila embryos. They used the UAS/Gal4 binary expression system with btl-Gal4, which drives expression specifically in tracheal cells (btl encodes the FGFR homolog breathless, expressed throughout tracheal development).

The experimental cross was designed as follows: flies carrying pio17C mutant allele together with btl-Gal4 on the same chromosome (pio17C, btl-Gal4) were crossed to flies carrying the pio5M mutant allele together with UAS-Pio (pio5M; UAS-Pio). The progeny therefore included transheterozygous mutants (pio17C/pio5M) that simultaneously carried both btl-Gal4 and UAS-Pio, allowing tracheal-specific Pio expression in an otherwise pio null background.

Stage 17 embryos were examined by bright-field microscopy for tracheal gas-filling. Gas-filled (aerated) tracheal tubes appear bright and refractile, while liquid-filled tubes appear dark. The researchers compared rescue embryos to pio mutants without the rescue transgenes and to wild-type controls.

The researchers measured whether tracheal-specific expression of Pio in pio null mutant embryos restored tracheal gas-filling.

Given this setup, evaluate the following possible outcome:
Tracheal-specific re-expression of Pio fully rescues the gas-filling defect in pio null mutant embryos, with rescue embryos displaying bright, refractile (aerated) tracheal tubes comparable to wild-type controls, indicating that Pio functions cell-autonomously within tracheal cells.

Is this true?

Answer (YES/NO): YES